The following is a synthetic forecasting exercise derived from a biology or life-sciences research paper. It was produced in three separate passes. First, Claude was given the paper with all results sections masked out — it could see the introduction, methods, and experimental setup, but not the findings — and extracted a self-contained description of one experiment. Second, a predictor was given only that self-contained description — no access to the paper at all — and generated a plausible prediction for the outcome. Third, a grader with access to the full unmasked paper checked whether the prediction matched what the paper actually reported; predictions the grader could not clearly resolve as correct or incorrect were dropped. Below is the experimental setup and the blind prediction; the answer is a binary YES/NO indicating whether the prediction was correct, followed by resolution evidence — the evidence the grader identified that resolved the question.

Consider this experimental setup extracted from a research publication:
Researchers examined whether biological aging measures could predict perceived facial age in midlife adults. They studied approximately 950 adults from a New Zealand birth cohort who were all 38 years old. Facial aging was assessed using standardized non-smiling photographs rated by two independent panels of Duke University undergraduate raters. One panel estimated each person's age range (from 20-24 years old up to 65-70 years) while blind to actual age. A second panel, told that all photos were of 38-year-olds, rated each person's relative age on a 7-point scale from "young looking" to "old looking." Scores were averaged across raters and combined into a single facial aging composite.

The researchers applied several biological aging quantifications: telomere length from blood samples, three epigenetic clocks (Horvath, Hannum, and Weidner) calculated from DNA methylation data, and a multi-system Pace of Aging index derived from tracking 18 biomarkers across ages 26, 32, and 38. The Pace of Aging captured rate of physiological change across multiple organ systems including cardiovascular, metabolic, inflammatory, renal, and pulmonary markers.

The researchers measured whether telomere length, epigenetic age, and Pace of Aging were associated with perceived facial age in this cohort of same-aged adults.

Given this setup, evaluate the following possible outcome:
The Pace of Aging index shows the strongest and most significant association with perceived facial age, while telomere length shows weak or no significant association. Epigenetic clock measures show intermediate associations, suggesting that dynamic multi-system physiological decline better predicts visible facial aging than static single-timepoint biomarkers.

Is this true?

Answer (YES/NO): NO